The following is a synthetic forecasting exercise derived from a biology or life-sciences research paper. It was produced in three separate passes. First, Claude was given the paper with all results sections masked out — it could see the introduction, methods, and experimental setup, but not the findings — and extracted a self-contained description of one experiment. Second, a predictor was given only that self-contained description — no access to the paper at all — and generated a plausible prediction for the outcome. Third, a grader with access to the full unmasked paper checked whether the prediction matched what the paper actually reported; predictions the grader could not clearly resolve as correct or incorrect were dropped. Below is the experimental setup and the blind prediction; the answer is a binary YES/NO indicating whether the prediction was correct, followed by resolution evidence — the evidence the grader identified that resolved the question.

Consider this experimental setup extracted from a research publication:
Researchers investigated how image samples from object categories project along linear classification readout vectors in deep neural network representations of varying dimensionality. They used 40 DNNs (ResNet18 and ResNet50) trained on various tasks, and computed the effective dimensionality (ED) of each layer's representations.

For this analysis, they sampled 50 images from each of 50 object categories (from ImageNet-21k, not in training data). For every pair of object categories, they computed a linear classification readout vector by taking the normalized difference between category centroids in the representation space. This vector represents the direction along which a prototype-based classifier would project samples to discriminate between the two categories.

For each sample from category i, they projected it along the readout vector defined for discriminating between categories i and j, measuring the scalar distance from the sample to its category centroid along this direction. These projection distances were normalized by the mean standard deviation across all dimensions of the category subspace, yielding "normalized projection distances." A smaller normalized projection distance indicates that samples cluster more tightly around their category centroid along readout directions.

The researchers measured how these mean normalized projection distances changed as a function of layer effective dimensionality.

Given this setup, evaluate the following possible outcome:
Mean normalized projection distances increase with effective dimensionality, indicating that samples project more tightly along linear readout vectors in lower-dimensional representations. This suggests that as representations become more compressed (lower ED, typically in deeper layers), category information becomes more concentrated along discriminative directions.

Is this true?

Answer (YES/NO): NO